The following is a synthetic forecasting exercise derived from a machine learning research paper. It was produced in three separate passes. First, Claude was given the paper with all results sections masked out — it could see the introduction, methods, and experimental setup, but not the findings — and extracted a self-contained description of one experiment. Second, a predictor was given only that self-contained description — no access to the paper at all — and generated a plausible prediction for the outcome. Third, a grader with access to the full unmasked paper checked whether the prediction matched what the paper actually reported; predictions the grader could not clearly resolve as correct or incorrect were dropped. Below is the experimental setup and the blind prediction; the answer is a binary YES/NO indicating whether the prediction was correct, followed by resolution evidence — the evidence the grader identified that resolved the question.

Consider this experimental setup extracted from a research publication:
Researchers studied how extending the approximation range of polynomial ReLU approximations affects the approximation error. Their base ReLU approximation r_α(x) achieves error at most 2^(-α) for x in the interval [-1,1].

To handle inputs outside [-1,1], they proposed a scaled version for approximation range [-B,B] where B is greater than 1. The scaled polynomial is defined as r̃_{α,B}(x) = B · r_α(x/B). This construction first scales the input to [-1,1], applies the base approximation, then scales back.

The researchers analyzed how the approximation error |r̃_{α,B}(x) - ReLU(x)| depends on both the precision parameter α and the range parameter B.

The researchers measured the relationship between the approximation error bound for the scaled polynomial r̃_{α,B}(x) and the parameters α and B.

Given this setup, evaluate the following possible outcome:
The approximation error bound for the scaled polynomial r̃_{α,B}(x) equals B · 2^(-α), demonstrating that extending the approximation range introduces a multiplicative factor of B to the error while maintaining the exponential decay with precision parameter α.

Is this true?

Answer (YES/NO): YES